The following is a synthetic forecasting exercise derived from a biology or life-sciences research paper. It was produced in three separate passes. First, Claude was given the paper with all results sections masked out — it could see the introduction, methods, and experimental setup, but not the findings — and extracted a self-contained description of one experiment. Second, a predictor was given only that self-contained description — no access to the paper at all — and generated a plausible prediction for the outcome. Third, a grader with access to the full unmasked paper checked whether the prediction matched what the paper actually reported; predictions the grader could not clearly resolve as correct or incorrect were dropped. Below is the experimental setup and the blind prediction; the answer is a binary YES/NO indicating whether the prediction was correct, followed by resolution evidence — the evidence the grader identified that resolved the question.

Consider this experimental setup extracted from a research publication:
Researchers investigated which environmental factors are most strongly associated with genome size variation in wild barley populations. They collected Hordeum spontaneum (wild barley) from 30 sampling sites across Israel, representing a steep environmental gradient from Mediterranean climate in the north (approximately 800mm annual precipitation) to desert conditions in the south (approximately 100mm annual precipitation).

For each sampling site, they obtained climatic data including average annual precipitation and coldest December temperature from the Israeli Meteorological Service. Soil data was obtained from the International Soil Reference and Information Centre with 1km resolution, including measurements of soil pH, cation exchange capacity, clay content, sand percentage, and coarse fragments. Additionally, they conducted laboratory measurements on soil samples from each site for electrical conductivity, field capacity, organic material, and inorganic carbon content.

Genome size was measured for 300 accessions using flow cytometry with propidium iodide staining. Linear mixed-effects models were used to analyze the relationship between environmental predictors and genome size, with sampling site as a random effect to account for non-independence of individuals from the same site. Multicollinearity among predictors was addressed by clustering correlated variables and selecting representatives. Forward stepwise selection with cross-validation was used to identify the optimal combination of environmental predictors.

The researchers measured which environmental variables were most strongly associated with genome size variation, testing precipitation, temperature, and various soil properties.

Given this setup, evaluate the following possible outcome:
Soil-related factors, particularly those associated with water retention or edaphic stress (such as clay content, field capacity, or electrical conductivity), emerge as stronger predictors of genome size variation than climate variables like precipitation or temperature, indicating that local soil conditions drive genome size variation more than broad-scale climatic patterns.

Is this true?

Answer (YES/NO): NO